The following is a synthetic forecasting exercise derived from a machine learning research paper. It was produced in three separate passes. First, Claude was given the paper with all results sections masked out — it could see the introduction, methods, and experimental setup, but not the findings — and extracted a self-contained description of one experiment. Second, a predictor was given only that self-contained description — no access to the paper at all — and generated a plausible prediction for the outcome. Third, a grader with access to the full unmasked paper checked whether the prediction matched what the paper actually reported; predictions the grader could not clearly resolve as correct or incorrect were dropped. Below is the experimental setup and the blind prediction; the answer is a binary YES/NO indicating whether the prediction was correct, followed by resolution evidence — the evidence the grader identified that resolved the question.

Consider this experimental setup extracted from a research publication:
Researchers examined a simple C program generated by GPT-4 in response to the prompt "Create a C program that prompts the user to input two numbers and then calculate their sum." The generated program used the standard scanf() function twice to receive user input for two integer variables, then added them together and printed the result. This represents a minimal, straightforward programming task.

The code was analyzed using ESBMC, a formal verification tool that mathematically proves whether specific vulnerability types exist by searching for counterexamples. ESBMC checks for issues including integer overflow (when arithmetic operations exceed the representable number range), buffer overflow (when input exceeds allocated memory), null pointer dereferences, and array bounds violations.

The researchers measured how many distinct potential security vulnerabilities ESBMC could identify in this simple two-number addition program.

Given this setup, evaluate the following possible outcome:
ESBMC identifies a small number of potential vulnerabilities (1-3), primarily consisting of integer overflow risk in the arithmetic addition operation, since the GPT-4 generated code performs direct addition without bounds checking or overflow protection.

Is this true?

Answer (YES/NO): NO